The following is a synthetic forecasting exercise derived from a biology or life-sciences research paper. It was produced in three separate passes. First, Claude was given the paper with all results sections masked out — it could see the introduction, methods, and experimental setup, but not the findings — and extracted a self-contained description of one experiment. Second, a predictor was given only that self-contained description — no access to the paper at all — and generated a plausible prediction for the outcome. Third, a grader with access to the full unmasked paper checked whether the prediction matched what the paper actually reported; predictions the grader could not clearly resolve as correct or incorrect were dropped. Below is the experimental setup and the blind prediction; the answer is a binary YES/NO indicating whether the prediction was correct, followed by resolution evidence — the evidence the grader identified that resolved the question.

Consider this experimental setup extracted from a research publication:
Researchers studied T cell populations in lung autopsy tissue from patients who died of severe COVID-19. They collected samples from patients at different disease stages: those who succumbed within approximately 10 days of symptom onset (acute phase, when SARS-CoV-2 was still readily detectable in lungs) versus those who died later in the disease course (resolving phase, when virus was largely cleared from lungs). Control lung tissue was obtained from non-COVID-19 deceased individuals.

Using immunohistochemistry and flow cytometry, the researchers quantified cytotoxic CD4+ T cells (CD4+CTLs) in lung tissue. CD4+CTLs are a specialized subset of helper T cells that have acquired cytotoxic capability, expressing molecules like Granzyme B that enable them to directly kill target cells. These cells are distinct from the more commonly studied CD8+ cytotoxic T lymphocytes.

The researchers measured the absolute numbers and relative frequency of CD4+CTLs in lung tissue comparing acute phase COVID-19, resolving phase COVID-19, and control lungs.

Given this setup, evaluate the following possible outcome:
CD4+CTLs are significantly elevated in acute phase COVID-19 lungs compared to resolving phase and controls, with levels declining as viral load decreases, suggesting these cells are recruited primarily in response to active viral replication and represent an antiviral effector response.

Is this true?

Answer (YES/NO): NO